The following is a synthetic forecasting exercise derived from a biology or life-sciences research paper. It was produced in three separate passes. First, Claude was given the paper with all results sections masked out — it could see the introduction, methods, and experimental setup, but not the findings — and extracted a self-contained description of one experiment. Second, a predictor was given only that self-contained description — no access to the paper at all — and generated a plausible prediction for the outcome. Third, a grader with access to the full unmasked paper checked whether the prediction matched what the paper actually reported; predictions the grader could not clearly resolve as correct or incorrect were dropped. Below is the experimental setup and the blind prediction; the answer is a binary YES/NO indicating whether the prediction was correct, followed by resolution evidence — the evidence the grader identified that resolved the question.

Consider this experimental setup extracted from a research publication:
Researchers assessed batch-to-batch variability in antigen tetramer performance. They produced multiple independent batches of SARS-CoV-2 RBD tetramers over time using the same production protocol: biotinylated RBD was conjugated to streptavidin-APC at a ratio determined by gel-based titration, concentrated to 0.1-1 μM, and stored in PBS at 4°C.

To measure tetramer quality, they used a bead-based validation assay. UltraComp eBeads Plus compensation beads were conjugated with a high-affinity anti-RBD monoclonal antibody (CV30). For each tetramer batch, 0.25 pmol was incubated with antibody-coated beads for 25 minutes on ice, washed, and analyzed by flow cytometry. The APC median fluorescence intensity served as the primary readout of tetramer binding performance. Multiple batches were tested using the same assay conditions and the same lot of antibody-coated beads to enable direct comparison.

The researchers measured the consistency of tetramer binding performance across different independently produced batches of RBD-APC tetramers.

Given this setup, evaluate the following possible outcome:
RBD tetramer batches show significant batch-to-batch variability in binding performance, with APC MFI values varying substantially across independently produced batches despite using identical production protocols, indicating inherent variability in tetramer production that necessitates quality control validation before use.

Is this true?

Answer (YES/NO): YES